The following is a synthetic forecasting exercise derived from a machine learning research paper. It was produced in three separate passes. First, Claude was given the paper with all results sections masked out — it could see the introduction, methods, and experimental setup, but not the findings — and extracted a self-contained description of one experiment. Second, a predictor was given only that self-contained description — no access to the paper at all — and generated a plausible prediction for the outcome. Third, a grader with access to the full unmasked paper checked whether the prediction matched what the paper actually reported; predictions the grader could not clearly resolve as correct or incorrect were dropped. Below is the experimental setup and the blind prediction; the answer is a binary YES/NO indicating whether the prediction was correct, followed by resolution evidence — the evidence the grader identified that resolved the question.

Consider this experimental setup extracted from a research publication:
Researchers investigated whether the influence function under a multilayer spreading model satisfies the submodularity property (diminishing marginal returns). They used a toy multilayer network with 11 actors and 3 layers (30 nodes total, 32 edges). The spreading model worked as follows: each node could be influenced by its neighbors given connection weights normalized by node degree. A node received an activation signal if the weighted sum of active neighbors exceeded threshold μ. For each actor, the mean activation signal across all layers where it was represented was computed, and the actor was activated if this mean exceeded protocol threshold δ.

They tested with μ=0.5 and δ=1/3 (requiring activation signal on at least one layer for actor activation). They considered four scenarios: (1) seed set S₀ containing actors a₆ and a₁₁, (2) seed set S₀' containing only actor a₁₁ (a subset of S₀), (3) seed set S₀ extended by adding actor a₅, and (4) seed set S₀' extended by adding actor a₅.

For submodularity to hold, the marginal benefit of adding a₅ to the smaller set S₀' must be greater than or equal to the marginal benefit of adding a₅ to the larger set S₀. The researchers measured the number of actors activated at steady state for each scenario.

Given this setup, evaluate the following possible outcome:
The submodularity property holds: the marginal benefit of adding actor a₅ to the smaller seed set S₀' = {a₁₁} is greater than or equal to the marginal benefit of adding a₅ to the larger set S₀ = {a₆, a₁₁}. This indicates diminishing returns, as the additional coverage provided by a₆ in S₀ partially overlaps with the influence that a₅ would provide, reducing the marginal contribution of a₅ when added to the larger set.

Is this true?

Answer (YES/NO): NO